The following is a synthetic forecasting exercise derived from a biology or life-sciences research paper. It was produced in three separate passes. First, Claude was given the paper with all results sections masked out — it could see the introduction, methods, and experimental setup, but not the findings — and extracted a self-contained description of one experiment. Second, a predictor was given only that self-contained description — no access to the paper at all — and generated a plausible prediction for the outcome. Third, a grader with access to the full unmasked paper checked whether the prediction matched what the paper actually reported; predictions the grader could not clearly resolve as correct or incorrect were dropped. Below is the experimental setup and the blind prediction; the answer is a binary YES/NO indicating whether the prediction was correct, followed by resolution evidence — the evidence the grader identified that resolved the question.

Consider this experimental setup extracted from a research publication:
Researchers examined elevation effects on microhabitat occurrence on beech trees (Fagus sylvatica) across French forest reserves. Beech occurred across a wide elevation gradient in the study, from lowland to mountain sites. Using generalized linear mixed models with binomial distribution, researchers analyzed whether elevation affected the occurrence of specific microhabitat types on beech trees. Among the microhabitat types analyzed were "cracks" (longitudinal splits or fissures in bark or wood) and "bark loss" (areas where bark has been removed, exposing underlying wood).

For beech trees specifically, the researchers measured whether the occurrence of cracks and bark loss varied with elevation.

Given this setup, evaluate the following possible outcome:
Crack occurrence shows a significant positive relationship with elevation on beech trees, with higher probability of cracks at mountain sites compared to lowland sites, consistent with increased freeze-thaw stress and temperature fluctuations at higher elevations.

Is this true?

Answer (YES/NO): NO